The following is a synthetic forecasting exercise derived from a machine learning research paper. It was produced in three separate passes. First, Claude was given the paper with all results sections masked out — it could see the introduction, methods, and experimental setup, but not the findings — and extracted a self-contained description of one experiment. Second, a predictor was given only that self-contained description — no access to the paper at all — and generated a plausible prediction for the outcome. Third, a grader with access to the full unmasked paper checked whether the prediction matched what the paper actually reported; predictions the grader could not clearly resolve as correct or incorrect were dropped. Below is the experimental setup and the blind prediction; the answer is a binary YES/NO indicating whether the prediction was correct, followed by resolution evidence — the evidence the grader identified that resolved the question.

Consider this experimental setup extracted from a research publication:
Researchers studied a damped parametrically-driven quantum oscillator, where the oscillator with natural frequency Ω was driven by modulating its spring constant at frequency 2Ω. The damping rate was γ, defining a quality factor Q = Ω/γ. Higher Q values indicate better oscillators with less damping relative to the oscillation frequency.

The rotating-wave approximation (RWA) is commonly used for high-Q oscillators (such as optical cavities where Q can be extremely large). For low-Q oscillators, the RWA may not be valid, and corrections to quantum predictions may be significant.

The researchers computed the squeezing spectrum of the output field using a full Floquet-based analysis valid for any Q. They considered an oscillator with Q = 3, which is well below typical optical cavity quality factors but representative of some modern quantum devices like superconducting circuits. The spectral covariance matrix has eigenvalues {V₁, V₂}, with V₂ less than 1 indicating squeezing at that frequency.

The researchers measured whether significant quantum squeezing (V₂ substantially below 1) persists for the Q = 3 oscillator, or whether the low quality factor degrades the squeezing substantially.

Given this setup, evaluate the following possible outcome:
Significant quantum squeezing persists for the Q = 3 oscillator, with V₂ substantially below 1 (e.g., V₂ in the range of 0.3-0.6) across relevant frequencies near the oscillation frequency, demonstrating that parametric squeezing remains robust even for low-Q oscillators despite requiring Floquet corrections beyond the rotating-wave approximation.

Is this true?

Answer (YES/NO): NO